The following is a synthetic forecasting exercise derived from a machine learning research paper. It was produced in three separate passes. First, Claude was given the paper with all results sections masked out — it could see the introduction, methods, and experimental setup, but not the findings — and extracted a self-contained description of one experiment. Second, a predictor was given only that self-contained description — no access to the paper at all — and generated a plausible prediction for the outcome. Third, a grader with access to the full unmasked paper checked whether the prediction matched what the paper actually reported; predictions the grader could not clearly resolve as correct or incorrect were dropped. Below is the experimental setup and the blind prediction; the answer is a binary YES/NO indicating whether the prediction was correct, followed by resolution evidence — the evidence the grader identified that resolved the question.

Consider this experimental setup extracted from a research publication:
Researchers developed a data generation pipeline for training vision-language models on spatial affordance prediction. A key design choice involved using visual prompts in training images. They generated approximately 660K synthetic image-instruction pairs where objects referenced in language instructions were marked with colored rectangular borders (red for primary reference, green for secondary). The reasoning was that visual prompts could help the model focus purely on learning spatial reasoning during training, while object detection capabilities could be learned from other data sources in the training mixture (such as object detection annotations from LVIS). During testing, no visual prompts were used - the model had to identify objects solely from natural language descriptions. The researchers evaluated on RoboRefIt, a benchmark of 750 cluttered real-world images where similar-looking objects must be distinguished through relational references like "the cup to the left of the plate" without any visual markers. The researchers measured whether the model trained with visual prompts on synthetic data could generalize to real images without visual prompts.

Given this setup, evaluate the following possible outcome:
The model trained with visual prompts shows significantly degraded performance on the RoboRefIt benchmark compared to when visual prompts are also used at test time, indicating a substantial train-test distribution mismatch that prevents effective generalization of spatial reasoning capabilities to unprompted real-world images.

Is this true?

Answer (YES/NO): NO